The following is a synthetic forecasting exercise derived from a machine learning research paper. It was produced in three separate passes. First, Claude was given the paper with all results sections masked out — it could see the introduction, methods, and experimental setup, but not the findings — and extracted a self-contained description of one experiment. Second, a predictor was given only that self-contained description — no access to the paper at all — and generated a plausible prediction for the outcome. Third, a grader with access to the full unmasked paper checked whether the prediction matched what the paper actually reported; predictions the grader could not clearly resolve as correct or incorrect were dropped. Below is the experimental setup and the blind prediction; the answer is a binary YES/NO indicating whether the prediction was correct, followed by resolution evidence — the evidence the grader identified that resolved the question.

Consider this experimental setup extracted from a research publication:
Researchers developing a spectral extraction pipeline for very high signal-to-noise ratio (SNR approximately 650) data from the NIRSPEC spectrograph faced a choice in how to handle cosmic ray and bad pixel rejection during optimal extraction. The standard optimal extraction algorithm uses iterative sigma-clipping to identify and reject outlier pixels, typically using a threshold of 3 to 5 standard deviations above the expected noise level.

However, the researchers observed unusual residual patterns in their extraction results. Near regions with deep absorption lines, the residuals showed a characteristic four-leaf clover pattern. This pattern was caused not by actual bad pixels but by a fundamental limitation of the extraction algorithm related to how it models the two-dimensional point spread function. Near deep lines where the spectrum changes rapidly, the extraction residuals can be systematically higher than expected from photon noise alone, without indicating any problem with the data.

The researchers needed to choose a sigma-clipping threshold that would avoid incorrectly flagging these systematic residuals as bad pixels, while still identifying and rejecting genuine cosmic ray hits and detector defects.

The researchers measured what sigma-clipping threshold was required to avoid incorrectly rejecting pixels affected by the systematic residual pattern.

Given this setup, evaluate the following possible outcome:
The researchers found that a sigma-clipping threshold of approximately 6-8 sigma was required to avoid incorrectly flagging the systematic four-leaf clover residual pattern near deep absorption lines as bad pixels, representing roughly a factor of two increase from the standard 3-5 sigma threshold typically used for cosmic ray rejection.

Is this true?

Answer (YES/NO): NO